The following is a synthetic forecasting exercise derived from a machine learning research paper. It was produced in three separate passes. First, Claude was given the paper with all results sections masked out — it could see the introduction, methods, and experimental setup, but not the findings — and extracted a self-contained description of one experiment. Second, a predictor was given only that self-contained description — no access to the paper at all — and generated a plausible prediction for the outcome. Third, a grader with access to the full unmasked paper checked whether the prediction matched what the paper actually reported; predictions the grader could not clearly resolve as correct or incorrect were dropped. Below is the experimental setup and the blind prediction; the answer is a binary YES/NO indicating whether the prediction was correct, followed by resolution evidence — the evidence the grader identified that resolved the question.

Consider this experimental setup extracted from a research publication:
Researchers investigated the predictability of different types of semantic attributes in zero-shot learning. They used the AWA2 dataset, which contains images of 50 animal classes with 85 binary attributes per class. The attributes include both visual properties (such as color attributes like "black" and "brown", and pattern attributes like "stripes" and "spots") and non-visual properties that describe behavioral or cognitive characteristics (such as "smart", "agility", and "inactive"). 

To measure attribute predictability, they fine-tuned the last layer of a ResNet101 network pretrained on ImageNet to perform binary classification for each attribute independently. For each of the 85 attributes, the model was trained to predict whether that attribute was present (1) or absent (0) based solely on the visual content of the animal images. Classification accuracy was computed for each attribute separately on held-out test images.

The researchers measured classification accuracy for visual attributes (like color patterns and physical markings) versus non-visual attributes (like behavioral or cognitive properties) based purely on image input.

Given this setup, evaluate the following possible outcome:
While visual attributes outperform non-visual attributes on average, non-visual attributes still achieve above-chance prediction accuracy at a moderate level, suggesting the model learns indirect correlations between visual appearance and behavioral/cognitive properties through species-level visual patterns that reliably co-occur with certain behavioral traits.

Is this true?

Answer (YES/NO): NO